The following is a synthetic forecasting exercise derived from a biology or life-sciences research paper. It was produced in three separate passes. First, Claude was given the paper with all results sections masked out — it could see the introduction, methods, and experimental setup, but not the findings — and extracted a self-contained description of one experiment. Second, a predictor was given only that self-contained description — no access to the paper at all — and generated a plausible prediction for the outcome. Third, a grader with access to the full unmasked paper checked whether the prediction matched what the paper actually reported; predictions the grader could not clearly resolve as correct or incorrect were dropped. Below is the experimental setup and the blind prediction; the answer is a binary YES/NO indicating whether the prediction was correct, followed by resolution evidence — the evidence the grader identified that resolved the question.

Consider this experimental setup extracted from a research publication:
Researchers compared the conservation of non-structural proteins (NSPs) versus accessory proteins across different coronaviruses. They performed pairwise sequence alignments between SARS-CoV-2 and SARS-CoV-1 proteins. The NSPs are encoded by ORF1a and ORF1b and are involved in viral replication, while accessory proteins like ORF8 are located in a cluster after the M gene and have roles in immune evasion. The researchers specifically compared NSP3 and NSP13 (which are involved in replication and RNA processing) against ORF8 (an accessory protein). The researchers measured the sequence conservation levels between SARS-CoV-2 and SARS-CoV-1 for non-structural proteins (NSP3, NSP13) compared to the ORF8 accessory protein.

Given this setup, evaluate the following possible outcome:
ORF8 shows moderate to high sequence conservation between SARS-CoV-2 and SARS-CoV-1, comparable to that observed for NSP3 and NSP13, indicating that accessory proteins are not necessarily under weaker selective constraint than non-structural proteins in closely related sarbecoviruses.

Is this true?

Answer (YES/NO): NO